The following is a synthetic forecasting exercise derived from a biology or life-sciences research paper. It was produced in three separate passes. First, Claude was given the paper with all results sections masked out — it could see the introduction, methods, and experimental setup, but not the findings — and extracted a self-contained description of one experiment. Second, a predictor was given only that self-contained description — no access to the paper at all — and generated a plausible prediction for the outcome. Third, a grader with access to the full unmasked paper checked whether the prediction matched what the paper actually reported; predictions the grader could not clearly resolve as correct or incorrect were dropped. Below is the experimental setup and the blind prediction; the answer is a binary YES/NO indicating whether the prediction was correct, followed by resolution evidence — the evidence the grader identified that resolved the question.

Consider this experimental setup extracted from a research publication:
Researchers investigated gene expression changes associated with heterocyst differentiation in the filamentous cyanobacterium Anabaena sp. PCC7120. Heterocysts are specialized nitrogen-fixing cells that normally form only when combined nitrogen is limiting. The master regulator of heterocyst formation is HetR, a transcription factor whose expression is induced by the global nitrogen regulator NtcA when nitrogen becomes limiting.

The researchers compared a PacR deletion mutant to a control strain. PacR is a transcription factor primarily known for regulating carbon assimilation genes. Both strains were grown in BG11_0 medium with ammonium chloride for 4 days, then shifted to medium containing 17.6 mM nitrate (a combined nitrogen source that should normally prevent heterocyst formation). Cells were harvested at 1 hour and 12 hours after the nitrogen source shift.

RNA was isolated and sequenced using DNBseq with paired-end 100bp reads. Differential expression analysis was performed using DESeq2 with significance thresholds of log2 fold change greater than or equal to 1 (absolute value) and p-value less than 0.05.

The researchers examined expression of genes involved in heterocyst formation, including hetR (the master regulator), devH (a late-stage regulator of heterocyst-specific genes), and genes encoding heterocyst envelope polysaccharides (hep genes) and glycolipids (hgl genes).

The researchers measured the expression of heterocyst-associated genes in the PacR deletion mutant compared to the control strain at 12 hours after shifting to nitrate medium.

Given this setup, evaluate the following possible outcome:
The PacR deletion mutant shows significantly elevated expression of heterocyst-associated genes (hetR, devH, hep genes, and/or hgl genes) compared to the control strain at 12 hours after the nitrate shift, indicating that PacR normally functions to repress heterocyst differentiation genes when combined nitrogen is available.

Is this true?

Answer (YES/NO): NO